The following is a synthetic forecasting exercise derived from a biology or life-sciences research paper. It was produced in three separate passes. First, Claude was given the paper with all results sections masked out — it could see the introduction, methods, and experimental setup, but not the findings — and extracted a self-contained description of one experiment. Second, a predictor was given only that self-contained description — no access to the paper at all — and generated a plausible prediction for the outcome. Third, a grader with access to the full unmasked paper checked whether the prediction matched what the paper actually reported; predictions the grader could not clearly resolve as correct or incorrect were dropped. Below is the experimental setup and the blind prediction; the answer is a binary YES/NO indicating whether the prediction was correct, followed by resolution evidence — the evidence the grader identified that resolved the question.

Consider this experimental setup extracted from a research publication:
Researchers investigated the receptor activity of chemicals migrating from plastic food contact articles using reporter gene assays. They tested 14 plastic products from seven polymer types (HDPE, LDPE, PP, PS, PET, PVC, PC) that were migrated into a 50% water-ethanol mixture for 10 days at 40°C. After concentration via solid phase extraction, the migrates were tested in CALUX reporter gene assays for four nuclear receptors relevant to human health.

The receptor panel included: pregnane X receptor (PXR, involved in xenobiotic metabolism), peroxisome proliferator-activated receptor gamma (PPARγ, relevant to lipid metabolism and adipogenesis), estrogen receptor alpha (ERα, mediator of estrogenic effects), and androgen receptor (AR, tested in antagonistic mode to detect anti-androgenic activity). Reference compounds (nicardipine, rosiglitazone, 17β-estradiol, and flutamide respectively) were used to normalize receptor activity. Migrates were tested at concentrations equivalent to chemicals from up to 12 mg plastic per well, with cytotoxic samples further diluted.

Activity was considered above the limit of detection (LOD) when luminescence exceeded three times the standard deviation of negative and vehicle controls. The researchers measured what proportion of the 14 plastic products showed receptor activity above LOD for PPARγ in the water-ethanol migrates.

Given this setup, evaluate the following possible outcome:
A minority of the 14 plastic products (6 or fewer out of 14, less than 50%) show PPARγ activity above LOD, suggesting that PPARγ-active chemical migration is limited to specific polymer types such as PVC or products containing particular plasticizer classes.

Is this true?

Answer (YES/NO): NO